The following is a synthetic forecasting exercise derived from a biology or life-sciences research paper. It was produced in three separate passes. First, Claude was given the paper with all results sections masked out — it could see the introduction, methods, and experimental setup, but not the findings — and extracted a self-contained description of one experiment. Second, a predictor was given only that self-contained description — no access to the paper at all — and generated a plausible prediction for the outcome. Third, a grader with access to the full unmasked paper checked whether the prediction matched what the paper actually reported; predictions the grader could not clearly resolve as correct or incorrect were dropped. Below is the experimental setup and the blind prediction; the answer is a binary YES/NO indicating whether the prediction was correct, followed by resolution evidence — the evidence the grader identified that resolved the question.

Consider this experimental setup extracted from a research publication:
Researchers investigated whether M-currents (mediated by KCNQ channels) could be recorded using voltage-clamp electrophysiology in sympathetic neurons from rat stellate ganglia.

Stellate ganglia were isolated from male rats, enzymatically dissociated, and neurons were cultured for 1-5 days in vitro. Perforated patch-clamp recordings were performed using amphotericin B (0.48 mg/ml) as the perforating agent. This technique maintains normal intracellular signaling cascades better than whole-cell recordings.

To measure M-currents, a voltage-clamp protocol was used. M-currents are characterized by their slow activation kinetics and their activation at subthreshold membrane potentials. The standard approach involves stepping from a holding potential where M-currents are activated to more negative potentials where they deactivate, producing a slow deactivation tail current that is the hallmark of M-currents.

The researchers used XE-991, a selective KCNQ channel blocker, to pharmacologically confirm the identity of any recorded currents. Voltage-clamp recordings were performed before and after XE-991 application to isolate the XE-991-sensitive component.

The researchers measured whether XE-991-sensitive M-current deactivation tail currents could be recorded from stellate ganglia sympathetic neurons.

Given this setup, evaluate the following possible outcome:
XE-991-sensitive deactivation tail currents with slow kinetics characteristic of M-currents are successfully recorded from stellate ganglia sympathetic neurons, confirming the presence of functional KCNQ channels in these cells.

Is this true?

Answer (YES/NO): YES